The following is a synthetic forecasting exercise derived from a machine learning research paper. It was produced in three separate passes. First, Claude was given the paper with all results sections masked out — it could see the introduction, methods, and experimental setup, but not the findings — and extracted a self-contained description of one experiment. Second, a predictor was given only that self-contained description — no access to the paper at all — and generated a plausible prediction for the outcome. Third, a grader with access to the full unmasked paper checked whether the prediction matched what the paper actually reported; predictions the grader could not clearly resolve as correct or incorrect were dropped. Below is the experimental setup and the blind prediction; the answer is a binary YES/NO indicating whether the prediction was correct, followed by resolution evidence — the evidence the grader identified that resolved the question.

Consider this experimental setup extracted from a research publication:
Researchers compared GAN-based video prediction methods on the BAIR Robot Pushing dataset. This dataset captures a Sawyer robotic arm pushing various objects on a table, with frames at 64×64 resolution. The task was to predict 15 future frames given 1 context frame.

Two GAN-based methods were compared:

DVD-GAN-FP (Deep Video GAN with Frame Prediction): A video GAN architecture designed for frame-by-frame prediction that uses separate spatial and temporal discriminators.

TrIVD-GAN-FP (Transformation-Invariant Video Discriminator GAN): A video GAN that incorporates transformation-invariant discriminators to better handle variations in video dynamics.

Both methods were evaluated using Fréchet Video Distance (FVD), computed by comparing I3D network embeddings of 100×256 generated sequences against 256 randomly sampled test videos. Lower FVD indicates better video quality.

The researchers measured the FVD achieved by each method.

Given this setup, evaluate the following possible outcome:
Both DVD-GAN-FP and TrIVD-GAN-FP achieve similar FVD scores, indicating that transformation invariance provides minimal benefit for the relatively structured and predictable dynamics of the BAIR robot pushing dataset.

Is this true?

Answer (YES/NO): NO